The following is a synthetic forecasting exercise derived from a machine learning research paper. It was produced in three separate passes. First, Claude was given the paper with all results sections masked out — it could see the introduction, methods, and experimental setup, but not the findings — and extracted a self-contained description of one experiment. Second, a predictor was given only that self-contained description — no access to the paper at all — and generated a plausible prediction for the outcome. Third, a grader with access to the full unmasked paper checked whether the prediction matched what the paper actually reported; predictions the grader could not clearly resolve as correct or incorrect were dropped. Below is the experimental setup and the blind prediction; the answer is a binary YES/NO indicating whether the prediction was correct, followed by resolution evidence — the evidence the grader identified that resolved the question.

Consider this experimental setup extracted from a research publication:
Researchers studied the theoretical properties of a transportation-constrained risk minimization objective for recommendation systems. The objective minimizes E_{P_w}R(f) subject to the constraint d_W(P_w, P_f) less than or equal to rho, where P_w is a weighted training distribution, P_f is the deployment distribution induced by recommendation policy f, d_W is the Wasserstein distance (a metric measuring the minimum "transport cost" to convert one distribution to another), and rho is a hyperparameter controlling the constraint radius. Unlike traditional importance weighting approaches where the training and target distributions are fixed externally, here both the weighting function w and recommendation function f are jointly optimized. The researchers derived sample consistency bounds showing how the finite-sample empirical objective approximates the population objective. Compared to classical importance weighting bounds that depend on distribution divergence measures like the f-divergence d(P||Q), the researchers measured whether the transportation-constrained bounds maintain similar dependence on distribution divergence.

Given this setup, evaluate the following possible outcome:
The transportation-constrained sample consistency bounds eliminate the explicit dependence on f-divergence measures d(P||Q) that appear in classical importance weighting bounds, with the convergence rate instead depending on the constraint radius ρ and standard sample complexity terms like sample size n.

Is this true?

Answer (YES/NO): YES